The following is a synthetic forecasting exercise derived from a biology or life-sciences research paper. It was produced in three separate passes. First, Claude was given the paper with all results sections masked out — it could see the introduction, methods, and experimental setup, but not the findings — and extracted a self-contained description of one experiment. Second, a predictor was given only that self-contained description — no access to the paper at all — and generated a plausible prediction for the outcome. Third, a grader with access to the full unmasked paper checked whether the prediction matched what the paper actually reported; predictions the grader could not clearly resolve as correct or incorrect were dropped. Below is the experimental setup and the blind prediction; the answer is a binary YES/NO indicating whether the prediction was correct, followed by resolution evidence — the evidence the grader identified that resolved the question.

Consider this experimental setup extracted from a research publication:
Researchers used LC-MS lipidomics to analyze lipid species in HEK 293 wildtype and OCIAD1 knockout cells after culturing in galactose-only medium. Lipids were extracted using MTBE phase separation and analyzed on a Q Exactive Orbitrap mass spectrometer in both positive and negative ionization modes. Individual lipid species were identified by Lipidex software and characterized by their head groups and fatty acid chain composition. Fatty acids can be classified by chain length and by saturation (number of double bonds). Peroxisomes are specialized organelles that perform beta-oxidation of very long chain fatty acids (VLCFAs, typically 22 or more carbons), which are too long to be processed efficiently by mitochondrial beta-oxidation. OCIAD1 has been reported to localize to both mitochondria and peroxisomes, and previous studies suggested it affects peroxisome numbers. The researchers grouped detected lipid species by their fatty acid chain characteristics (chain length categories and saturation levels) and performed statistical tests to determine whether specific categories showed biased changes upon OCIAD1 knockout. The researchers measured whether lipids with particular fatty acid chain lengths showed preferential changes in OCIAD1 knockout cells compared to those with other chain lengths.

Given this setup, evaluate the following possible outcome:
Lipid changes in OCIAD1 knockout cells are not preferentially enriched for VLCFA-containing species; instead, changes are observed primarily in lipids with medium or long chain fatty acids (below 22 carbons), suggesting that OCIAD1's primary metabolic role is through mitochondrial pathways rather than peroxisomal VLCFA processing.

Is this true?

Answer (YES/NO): NO